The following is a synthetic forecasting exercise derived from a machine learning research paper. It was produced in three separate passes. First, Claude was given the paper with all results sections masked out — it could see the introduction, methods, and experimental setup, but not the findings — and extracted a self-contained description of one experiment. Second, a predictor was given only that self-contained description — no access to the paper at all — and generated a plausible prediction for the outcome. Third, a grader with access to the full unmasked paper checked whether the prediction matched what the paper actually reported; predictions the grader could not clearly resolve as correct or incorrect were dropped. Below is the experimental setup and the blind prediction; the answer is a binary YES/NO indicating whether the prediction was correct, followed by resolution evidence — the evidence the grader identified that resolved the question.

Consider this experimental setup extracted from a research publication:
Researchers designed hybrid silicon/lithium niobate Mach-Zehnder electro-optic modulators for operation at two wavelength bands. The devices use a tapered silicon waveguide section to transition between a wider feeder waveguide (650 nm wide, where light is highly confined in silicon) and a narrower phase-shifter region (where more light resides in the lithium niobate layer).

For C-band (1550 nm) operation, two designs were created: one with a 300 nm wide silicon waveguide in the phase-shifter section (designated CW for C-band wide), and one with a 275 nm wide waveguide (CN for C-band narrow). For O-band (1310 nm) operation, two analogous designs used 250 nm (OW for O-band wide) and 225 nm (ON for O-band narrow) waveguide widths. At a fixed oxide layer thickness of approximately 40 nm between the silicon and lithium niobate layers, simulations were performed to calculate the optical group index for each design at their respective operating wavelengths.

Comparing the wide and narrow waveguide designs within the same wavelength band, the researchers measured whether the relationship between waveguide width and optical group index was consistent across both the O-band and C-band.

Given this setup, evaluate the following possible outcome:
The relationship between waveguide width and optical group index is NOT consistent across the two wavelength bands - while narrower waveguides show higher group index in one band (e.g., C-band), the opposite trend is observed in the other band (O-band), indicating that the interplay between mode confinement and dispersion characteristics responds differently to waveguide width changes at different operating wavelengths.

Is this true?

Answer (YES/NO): NO